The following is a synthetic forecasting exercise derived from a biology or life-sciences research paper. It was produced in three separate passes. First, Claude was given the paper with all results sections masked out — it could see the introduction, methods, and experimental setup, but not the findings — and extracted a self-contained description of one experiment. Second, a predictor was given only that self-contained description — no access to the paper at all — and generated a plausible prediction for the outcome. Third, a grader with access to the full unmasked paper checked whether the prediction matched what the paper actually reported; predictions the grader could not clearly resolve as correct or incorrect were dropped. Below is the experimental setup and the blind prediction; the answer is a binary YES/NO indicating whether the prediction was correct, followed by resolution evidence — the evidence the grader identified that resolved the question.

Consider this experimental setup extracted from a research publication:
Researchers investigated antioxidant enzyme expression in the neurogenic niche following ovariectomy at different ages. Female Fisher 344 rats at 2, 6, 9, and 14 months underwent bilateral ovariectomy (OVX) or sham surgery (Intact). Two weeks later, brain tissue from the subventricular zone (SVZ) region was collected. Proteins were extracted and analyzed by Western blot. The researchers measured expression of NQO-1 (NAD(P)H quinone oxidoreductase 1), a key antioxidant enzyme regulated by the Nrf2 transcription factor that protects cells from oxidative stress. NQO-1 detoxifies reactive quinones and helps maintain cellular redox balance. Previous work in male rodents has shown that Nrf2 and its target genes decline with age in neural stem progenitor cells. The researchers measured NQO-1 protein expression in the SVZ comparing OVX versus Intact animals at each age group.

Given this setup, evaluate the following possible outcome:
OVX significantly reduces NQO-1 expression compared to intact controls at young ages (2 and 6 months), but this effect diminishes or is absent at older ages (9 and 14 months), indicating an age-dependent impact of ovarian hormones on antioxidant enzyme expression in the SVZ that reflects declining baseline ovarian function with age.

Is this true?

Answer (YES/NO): NO